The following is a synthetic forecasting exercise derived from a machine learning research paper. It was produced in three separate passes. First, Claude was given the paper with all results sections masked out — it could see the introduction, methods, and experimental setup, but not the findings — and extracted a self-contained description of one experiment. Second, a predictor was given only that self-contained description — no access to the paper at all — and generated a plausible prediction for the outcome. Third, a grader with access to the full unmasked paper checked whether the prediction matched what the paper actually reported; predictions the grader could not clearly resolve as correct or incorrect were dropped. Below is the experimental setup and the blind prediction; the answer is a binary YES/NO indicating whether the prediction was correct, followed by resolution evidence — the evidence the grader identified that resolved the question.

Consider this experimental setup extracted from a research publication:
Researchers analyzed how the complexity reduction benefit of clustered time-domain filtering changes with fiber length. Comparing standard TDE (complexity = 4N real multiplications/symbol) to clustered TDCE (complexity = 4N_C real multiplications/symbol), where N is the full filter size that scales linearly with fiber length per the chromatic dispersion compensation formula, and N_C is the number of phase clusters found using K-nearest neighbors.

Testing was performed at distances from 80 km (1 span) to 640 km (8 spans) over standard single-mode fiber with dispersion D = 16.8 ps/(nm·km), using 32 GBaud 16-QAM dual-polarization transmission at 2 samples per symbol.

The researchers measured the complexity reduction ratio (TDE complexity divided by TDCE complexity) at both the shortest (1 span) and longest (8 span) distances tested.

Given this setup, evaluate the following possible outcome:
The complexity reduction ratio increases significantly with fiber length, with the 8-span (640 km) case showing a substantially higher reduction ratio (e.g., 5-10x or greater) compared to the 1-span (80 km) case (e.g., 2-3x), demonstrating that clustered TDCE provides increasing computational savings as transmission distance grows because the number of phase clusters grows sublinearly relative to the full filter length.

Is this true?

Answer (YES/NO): YES